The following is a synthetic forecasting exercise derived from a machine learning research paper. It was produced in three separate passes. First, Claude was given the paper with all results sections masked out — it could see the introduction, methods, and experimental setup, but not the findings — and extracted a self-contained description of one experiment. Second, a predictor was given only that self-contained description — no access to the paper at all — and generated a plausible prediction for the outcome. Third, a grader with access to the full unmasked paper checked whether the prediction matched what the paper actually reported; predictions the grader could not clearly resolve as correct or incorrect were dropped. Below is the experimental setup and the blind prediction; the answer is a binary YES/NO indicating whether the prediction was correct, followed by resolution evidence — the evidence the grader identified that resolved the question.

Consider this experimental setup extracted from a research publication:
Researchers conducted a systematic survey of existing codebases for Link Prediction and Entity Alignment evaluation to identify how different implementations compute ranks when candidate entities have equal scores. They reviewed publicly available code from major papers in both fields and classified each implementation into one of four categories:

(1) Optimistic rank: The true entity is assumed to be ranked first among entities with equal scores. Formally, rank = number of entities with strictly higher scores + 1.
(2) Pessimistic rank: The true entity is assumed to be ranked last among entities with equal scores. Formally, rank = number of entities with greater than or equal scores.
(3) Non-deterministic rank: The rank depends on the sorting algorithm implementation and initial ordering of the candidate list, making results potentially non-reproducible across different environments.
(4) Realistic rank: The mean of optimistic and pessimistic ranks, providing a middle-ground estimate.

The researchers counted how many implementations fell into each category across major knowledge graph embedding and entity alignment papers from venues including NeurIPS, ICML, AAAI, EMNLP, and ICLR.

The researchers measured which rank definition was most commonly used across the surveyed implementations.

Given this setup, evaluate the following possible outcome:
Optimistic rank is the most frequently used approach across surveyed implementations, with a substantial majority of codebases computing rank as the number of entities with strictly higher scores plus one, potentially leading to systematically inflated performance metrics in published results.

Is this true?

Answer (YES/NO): NO